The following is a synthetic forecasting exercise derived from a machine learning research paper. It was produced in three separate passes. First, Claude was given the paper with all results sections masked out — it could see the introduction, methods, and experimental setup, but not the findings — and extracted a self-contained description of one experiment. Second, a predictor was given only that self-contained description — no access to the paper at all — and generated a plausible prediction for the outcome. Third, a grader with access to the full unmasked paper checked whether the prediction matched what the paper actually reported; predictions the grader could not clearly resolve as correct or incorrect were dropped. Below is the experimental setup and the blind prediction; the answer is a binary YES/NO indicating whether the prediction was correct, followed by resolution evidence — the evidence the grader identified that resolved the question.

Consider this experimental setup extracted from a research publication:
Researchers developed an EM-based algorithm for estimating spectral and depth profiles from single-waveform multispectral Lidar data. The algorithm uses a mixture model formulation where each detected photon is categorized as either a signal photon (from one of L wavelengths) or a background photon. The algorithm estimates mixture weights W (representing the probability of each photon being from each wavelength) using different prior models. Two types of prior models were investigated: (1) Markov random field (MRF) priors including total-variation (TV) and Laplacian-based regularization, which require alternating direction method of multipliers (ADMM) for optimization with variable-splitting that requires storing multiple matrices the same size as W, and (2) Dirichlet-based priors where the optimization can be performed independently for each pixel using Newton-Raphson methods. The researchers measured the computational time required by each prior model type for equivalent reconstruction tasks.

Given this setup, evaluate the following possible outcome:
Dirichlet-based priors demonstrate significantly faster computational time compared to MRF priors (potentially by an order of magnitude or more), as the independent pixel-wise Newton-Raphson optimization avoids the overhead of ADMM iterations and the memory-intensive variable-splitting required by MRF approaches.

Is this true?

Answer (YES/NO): YES